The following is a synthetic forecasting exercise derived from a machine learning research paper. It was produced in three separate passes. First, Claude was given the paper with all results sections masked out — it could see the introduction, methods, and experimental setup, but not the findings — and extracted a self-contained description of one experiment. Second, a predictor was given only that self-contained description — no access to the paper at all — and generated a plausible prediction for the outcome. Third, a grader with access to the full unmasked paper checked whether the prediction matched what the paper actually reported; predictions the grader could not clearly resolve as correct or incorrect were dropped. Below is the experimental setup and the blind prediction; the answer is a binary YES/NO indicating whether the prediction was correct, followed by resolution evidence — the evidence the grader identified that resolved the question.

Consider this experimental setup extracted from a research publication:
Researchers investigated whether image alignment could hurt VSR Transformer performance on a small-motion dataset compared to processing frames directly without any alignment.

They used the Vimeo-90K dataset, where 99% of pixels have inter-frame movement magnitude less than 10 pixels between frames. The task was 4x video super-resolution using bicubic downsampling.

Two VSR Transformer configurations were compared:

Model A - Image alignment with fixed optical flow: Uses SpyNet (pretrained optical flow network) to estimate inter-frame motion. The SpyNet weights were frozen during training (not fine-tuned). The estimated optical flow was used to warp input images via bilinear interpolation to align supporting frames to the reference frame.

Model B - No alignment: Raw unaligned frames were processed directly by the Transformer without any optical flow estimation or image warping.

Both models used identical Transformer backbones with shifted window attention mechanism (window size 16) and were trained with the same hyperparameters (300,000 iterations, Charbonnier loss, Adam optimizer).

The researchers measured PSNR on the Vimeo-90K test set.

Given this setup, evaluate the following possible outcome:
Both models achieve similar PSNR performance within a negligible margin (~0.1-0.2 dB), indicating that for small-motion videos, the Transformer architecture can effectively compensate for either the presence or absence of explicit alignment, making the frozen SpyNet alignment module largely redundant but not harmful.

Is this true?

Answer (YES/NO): NO